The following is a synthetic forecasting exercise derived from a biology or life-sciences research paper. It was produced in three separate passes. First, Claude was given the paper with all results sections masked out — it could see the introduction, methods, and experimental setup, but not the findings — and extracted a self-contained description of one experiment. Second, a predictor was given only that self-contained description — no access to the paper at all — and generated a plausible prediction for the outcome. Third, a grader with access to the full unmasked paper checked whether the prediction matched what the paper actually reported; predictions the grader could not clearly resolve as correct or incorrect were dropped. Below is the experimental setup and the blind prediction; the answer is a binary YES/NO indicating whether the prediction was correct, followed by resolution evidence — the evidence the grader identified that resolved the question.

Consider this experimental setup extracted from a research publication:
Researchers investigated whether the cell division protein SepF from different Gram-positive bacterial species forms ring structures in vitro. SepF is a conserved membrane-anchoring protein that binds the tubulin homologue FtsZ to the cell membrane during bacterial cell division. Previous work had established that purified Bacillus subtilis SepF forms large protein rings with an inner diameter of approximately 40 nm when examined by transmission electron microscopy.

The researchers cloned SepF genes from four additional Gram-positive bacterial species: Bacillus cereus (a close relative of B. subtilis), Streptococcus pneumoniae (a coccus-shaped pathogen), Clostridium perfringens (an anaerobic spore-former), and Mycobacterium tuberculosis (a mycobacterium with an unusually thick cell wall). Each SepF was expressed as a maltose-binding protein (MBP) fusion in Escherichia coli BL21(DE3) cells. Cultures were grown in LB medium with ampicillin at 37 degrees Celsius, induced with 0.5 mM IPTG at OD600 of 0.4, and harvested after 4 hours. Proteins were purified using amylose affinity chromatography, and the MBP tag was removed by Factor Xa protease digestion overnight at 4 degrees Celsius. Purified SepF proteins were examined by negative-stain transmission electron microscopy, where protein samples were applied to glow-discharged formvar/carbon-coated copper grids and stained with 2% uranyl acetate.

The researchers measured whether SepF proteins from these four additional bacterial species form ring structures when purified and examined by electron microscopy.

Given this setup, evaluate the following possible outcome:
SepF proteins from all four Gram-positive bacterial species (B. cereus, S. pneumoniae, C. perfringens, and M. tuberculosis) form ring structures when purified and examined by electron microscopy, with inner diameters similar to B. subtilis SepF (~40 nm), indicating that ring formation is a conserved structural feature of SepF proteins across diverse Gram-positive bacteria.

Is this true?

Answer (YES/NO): NO